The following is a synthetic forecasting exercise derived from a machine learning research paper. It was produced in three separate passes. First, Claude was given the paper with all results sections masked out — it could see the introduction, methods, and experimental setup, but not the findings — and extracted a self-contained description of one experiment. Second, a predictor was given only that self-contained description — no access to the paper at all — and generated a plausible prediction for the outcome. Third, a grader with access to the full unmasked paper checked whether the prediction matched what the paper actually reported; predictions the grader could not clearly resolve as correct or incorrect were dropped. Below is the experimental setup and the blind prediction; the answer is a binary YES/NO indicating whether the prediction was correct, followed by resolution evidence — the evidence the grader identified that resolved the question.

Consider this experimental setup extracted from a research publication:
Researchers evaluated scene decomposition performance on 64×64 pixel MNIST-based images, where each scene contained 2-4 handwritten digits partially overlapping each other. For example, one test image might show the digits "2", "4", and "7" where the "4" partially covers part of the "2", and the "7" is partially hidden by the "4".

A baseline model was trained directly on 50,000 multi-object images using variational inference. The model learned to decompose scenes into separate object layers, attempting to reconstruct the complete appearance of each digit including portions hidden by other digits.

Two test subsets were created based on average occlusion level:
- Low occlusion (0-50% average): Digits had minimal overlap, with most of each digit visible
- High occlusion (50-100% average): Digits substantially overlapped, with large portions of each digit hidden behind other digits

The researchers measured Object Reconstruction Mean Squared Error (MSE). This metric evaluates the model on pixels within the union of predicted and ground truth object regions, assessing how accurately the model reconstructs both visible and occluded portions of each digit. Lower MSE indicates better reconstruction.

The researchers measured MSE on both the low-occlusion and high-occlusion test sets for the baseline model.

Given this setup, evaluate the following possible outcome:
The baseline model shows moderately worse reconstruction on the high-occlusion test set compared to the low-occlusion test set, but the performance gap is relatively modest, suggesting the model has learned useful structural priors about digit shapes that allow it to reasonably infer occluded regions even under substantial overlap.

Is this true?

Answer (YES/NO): NO